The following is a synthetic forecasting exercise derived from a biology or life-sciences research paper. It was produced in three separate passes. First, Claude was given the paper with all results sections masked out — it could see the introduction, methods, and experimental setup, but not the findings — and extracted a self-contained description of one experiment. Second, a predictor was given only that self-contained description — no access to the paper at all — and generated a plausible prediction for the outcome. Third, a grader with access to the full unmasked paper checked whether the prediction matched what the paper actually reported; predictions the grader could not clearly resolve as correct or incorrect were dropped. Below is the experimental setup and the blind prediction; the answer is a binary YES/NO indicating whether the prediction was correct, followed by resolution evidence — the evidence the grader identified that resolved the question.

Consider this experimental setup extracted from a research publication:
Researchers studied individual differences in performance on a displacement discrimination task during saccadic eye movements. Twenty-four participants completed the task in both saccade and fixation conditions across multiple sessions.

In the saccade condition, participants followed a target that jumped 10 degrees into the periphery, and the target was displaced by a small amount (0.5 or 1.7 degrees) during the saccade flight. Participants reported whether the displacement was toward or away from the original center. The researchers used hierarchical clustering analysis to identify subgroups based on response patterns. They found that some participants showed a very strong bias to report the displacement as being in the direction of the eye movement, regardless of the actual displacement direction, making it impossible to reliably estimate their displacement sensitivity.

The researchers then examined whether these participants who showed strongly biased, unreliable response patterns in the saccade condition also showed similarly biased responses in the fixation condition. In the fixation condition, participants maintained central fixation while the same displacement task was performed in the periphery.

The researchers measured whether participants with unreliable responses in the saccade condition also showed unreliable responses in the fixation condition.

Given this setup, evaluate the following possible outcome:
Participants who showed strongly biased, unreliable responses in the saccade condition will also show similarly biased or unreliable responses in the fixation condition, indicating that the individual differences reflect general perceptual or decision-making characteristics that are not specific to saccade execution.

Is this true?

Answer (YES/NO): NO